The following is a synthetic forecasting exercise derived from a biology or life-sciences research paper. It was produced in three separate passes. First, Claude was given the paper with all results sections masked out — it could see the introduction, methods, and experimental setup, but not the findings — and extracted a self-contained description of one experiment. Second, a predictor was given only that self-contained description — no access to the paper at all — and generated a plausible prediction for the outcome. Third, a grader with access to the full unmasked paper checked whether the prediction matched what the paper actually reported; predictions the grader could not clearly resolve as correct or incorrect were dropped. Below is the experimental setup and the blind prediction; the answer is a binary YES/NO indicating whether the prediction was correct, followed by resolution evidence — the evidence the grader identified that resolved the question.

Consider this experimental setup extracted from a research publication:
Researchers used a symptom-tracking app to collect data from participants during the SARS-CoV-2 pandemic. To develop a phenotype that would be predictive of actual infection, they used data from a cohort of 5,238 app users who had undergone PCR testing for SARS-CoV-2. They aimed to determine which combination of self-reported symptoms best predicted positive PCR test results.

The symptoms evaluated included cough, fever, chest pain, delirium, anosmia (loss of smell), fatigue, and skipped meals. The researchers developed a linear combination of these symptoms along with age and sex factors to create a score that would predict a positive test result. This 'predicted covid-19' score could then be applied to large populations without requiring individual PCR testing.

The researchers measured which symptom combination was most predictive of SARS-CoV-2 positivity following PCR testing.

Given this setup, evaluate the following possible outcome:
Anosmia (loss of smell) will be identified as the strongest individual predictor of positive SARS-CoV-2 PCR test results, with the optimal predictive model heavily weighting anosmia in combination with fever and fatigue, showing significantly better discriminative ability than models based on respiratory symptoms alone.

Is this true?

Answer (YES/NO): NO